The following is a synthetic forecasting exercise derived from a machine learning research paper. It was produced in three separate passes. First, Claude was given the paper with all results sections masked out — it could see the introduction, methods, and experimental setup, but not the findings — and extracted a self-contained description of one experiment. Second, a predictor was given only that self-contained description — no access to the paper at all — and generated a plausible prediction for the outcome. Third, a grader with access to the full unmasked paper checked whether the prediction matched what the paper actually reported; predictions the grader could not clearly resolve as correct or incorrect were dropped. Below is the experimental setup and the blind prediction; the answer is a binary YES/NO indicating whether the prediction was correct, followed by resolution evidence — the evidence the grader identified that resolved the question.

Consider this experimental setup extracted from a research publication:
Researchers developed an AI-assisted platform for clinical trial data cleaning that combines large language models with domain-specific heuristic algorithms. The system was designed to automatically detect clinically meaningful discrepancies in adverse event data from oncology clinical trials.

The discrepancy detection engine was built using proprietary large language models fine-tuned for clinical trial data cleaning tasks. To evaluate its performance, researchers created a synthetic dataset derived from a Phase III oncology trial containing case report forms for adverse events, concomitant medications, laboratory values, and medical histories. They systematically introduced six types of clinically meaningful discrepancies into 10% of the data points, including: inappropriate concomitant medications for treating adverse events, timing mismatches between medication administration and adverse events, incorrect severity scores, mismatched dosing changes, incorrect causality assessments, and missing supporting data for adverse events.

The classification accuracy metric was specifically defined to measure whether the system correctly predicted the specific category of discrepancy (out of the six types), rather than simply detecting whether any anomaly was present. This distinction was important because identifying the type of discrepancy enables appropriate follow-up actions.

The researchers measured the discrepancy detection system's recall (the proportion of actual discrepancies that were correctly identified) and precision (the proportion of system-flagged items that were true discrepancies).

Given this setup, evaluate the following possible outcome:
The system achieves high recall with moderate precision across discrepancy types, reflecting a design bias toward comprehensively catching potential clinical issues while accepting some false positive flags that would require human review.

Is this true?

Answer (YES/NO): YES